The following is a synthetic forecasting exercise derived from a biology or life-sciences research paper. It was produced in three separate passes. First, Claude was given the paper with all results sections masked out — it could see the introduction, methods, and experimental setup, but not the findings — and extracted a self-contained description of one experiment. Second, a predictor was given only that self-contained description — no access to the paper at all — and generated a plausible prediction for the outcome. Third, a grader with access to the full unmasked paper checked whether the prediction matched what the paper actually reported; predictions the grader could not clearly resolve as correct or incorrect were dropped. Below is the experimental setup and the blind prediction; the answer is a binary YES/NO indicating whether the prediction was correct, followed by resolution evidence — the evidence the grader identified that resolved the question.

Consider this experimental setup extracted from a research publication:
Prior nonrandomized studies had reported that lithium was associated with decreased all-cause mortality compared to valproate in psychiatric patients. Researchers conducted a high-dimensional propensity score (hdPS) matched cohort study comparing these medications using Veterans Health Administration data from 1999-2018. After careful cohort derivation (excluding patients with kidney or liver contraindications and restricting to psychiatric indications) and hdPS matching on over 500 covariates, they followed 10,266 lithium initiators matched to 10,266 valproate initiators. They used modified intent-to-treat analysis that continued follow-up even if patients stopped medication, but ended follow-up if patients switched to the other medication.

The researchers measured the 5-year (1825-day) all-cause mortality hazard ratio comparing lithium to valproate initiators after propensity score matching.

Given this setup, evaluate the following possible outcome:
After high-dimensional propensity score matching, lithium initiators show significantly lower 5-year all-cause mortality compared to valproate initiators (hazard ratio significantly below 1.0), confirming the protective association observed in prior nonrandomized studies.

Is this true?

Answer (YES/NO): NO